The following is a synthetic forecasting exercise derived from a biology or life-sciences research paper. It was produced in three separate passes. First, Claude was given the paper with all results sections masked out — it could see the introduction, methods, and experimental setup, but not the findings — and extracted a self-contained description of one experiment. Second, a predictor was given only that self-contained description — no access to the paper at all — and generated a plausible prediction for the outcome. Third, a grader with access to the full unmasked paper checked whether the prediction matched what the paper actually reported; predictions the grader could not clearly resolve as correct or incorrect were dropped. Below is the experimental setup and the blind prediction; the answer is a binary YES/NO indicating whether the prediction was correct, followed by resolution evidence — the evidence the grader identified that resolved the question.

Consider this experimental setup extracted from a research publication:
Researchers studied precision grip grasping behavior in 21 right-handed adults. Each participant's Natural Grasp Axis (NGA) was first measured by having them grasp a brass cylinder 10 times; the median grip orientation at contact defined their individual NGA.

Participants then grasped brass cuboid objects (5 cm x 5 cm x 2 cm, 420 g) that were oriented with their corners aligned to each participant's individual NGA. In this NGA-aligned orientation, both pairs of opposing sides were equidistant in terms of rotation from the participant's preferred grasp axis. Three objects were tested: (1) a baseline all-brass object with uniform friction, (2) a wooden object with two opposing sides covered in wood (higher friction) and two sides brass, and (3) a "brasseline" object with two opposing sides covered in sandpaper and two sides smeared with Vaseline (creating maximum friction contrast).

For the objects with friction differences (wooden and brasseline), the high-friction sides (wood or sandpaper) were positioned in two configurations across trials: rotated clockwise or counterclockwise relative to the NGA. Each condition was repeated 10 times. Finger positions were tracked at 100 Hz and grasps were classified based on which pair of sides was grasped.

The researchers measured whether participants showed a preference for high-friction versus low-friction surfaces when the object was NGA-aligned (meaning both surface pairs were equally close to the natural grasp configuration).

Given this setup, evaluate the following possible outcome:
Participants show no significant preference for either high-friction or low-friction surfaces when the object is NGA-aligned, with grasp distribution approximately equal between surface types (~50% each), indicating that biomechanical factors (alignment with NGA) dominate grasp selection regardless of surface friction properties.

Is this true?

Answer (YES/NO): NO